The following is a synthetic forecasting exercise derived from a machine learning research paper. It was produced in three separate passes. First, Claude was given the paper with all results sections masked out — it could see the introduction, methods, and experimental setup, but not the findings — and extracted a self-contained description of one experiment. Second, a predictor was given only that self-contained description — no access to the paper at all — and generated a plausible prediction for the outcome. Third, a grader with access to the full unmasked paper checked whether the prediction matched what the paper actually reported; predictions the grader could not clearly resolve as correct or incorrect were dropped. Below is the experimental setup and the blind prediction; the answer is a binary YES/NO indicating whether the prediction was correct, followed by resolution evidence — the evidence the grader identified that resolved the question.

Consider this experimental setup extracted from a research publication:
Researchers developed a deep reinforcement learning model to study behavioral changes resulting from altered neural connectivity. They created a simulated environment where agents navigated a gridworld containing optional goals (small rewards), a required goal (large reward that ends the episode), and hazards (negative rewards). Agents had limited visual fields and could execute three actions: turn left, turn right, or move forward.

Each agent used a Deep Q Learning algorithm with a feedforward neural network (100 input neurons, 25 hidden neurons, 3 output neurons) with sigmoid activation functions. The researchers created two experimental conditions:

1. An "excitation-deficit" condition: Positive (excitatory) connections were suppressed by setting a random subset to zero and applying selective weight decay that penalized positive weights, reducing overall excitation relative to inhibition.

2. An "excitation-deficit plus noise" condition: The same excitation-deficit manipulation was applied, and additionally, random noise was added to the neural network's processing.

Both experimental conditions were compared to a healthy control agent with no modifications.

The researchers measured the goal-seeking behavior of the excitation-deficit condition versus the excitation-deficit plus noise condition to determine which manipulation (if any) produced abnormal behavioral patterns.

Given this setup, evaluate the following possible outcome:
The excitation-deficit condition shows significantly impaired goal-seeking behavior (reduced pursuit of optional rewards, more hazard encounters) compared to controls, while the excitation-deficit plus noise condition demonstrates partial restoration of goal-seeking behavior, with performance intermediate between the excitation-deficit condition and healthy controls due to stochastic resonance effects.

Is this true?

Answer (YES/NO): NO